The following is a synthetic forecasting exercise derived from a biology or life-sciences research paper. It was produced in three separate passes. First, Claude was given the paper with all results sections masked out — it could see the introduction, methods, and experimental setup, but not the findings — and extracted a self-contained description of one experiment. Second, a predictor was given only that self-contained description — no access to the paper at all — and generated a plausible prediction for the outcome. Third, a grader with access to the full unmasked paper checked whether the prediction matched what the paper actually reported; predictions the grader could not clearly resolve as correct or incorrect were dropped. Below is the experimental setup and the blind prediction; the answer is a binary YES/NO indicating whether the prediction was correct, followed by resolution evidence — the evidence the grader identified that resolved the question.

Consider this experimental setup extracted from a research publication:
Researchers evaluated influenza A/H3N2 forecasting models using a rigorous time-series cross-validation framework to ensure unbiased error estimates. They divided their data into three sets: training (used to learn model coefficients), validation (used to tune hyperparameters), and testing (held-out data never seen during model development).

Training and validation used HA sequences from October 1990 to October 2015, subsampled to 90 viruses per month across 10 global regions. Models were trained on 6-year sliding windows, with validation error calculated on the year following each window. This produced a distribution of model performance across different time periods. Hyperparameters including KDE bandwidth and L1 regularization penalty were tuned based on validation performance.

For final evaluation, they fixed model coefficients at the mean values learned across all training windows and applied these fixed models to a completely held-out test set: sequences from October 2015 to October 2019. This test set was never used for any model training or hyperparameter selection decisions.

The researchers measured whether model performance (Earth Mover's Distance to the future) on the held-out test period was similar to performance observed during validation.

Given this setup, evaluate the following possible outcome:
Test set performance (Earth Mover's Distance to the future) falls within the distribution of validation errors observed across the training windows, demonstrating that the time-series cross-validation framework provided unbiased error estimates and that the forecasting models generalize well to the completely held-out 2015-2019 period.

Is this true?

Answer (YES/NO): NO